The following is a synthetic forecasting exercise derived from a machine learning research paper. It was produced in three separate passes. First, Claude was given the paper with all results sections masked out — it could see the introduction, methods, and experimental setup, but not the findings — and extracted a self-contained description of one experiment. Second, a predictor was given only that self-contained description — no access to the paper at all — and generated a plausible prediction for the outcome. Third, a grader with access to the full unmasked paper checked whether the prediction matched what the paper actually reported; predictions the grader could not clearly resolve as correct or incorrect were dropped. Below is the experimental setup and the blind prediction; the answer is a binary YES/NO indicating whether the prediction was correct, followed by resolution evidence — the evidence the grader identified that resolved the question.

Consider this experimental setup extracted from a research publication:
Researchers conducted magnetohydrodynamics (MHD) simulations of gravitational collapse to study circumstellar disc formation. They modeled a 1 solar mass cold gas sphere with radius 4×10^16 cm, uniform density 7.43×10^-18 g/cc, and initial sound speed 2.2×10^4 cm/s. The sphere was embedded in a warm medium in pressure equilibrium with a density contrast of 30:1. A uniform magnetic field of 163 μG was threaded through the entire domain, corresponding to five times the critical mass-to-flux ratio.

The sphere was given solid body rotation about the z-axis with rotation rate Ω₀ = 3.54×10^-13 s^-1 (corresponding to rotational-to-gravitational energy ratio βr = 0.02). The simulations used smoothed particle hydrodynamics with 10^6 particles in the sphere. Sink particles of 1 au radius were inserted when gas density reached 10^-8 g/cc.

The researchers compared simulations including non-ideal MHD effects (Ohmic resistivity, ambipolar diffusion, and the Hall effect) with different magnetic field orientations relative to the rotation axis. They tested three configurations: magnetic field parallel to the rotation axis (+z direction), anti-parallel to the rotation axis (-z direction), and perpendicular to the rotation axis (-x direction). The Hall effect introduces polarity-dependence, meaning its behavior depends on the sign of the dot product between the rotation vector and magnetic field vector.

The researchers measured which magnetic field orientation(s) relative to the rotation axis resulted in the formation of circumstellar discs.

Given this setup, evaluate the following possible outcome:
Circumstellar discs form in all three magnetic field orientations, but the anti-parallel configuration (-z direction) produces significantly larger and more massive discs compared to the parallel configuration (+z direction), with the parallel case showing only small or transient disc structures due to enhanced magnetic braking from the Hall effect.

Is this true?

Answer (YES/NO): YES